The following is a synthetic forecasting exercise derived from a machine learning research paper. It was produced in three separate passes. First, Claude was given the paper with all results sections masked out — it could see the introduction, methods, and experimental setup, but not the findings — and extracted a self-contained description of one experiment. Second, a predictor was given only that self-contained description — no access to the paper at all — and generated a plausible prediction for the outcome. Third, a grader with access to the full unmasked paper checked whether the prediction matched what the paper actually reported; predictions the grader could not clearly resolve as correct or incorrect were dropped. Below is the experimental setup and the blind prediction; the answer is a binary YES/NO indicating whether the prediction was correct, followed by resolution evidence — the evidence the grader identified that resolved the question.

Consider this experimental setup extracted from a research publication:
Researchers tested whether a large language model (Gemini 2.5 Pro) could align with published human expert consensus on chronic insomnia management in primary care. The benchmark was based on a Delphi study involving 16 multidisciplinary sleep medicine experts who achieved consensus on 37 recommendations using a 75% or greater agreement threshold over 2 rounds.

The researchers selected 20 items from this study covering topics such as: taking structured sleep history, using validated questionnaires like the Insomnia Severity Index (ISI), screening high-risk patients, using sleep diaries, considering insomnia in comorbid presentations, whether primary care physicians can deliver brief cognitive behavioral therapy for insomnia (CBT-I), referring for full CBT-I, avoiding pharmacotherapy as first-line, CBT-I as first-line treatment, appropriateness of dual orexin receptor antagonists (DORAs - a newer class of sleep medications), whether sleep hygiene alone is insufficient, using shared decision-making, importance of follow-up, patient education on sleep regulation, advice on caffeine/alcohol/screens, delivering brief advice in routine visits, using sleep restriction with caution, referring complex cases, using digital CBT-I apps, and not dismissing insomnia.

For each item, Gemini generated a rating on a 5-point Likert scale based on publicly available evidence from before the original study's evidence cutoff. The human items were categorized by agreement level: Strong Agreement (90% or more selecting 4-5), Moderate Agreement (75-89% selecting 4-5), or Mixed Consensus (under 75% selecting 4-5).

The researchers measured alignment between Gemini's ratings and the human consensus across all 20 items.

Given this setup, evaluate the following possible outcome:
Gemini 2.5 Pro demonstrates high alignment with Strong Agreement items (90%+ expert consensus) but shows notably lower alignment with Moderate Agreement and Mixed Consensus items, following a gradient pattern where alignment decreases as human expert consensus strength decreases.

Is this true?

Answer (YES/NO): NO